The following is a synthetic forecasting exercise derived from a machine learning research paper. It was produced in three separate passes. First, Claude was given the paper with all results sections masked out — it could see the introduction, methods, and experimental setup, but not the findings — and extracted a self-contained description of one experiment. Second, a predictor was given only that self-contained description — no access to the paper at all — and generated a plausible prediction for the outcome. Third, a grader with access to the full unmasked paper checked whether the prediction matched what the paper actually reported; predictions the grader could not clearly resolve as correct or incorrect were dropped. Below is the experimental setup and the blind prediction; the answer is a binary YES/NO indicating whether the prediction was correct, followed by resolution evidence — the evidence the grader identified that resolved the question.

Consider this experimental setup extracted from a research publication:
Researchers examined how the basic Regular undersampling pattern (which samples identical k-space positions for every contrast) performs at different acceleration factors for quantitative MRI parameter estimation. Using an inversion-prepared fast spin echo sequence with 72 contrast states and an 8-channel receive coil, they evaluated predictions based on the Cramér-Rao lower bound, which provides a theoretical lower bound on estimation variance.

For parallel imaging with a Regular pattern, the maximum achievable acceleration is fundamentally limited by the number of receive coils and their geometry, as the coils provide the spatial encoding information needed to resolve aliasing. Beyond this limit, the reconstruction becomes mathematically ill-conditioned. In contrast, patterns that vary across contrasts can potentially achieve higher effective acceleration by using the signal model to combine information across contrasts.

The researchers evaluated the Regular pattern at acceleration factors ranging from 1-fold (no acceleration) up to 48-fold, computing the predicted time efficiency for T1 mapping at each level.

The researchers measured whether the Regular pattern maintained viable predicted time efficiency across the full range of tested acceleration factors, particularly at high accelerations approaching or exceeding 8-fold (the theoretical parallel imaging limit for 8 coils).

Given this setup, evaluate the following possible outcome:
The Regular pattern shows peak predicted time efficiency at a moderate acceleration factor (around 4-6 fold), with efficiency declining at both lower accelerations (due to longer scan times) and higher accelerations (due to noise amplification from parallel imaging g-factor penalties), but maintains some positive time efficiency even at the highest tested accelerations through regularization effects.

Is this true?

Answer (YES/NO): NO